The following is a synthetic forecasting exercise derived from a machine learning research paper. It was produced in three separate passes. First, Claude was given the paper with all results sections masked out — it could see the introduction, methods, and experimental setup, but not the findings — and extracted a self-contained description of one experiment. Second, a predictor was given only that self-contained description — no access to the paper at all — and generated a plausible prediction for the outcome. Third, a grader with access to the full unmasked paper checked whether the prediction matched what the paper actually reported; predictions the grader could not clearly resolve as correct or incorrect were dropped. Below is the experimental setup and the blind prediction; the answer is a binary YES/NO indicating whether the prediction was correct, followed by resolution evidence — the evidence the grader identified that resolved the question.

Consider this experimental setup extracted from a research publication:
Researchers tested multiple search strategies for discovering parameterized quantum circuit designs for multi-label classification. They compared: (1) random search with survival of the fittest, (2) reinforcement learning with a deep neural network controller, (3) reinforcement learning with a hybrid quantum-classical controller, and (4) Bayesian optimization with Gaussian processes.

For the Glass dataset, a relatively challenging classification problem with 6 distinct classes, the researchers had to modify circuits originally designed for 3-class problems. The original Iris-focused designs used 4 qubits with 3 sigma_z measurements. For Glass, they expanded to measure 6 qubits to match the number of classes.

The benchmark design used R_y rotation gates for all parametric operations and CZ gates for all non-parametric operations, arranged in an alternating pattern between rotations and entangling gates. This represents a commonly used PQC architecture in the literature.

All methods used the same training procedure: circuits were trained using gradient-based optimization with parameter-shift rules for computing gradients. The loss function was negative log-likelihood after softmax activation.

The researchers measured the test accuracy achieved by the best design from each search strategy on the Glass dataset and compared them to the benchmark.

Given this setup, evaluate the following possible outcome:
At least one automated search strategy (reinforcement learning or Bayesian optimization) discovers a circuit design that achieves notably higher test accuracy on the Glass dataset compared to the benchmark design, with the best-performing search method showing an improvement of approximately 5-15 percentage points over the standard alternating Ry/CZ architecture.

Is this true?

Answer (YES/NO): NO